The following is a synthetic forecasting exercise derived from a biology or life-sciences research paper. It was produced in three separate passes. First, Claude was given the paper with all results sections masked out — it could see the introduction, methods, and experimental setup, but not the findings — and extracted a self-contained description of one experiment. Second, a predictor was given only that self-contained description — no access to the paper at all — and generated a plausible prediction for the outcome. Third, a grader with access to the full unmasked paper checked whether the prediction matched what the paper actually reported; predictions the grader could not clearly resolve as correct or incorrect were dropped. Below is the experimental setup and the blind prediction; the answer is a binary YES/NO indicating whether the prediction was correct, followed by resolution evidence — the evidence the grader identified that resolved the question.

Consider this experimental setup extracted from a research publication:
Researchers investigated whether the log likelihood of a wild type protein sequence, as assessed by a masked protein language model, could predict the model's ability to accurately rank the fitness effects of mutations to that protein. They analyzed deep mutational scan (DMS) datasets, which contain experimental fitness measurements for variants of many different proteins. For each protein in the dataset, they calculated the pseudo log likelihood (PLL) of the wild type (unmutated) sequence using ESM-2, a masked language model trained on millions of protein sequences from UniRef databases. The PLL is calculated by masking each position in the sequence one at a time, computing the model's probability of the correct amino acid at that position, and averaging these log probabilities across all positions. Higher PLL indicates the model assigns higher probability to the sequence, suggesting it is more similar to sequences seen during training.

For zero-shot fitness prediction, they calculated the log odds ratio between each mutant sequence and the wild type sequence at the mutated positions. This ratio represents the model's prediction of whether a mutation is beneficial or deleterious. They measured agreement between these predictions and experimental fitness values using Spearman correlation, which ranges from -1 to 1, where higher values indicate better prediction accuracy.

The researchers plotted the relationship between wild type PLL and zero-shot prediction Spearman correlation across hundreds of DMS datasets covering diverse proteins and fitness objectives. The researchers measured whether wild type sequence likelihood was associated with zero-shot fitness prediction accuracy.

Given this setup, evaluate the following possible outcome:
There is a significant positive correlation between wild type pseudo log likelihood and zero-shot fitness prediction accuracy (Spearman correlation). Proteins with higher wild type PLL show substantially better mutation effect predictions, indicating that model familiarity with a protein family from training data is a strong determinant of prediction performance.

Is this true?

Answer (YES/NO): NO